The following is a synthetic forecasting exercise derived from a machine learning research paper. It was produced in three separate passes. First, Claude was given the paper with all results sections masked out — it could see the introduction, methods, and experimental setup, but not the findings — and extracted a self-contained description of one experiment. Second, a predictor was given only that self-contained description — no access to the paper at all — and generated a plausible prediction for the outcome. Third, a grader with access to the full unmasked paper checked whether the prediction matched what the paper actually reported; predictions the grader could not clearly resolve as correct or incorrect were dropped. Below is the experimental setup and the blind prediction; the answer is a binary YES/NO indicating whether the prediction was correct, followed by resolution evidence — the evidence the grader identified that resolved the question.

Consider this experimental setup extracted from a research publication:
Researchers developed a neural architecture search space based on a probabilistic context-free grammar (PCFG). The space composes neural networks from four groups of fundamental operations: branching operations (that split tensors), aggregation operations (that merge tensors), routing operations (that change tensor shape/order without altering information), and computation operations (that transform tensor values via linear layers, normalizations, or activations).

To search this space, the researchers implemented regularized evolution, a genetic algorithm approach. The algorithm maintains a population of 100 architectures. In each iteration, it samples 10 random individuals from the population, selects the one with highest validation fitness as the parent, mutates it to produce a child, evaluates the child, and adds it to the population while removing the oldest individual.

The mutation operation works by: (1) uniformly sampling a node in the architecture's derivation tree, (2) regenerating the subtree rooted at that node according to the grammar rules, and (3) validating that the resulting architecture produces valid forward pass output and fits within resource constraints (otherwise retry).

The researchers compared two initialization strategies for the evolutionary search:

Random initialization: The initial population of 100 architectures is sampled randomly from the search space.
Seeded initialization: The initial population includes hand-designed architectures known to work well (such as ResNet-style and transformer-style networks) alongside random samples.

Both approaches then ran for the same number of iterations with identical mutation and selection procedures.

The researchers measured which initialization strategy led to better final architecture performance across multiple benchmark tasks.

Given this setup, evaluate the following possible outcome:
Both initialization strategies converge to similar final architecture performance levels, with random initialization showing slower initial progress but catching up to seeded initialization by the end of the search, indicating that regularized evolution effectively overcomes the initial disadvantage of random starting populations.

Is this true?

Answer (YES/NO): NO